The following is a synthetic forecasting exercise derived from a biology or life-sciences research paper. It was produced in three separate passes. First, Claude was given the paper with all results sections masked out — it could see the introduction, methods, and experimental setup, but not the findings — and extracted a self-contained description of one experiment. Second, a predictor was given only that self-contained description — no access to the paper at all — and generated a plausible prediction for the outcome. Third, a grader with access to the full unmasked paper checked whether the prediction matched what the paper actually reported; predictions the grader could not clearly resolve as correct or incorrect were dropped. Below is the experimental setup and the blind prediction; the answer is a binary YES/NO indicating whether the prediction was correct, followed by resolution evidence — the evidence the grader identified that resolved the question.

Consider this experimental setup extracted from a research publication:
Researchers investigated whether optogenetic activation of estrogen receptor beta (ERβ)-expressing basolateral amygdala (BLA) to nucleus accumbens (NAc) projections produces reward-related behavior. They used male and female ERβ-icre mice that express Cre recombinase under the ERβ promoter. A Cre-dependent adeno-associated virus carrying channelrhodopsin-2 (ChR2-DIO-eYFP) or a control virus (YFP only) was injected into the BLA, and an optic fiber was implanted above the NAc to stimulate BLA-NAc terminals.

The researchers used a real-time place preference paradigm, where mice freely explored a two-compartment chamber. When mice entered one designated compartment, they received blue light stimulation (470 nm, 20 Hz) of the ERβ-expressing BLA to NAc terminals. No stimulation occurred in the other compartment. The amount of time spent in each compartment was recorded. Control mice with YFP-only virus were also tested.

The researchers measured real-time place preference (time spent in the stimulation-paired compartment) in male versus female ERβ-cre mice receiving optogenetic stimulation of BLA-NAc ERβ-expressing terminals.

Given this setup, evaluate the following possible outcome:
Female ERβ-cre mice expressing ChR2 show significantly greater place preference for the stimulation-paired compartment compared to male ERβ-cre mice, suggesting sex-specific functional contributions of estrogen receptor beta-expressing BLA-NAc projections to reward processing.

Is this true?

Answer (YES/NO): NO